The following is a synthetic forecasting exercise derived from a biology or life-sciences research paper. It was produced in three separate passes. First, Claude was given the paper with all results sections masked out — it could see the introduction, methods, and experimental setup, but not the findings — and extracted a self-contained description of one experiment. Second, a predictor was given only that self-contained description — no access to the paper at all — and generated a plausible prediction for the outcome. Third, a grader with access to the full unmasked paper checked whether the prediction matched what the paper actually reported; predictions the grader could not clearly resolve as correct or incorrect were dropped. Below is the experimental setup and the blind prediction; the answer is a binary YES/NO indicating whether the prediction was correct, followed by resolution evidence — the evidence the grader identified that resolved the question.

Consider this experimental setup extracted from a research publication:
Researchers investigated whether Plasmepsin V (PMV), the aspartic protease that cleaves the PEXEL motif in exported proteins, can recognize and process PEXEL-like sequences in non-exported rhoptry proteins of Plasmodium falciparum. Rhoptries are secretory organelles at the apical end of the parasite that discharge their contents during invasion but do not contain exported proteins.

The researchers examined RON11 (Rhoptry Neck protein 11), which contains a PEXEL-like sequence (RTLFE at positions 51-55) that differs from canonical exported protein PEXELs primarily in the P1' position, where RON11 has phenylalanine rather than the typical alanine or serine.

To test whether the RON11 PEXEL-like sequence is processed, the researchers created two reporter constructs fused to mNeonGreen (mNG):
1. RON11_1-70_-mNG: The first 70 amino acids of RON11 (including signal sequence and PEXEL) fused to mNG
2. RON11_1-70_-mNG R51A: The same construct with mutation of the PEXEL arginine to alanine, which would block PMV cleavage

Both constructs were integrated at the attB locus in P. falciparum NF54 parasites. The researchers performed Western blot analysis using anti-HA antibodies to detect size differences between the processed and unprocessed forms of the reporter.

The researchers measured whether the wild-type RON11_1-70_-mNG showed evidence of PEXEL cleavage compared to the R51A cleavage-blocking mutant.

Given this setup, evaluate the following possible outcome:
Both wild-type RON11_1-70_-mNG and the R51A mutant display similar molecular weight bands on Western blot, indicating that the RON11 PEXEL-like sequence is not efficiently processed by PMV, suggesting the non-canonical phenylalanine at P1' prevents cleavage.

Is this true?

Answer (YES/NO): NO